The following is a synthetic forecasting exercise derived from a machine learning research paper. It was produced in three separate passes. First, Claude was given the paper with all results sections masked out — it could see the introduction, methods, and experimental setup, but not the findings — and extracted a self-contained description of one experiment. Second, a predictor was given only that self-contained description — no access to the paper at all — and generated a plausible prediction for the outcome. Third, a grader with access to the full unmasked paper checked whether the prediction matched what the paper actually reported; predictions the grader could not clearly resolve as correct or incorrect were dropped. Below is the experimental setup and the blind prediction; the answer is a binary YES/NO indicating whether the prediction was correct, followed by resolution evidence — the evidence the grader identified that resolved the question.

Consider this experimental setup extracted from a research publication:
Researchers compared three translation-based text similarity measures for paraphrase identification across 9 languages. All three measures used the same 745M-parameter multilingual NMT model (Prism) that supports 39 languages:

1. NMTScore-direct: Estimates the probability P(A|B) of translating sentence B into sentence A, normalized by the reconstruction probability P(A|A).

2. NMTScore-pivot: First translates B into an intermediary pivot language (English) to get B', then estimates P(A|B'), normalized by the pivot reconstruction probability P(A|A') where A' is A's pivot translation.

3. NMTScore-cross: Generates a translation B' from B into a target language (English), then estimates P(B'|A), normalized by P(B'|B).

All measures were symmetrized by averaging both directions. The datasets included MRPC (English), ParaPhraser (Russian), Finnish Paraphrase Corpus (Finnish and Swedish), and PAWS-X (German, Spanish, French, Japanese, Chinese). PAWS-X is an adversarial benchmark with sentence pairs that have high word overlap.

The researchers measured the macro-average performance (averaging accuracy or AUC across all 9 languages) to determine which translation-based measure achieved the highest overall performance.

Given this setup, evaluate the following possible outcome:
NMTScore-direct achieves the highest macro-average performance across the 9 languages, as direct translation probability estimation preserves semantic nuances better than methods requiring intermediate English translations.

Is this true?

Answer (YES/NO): NO